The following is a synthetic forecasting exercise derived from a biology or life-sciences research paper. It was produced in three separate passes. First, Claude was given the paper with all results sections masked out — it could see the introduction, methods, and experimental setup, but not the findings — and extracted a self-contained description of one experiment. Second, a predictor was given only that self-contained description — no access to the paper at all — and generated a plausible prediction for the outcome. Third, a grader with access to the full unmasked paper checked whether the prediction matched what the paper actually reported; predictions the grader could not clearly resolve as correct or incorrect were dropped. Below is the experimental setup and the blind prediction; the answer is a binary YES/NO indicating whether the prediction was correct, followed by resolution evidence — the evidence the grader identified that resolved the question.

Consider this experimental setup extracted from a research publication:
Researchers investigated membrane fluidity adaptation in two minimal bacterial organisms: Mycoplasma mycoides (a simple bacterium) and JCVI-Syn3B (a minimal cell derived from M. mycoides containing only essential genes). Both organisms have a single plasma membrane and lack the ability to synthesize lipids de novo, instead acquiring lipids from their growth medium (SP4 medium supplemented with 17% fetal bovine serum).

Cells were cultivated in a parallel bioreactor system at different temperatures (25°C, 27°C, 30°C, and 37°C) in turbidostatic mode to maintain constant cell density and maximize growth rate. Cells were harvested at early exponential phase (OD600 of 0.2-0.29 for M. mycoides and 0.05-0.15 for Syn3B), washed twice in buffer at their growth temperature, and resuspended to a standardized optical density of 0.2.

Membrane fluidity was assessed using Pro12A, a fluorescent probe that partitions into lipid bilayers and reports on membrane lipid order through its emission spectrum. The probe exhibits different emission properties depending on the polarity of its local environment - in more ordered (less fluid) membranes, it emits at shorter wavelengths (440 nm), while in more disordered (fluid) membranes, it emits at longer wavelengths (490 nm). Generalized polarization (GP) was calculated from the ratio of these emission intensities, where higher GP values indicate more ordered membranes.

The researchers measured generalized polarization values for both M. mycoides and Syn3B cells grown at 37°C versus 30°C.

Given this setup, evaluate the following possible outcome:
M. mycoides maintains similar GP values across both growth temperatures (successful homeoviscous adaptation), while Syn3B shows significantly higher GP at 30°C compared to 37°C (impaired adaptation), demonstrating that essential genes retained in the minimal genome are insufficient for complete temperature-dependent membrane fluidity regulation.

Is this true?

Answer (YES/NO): NO